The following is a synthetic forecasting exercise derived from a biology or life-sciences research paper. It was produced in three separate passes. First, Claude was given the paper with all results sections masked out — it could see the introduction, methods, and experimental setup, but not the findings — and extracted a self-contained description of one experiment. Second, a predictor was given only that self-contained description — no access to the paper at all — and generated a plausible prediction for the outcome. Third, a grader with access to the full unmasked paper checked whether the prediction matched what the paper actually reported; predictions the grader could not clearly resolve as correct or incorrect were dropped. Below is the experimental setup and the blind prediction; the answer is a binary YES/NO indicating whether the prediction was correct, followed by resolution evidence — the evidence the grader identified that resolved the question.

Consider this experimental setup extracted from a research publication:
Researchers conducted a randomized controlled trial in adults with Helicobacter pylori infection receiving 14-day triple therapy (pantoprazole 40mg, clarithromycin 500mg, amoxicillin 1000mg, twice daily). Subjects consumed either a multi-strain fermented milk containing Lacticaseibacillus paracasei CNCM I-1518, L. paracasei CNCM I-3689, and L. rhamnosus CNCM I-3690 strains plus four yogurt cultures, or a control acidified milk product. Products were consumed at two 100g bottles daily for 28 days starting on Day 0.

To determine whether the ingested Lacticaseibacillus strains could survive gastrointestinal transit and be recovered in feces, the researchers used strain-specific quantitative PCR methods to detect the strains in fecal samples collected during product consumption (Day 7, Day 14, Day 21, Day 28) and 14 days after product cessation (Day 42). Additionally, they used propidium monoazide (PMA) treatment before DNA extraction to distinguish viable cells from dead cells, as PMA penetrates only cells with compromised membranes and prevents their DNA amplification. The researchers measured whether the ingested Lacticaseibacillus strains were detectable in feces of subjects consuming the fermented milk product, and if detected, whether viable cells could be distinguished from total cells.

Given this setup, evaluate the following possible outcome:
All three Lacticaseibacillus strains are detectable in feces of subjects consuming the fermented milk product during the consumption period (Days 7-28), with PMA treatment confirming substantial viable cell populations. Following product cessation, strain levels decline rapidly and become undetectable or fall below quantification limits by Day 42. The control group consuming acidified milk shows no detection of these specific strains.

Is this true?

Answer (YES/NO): NO